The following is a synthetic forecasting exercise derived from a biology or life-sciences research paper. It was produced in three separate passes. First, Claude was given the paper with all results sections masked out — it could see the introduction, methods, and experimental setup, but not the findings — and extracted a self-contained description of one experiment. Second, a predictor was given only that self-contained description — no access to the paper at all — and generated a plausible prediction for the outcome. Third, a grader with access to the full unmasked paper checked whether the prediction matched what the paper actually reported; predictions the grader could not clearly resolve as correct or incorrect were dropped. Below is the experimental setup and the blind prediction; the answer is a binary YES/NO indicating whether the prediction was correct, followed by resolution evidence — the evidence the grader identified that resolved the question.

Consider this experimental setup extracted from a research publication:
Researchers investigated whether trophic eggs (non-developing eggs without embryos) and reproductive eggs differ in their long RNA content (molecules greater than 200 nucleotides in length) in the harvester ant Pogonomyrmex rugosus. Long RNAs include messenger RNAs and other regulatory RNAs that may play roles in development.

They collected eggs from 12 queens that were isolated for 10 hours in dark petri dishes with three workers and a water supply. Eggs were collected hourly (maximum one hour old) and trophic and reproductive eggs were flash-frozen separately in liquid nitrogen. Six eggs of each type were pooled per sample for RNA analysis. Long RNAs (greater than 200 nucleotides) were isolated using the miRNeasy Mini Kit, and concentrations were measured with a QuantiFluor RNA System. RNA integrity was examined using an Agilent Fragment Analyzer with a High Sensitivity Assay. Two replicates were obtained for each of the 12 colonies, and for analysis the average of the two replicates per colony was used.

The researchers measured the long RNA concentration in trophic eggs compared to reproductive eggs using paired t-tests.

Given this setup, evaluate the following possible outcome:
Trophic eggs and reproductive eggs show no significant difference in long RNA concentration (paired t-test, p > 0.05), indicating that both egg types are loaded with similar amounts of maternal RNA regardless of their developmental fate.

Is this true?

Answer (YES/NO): NO